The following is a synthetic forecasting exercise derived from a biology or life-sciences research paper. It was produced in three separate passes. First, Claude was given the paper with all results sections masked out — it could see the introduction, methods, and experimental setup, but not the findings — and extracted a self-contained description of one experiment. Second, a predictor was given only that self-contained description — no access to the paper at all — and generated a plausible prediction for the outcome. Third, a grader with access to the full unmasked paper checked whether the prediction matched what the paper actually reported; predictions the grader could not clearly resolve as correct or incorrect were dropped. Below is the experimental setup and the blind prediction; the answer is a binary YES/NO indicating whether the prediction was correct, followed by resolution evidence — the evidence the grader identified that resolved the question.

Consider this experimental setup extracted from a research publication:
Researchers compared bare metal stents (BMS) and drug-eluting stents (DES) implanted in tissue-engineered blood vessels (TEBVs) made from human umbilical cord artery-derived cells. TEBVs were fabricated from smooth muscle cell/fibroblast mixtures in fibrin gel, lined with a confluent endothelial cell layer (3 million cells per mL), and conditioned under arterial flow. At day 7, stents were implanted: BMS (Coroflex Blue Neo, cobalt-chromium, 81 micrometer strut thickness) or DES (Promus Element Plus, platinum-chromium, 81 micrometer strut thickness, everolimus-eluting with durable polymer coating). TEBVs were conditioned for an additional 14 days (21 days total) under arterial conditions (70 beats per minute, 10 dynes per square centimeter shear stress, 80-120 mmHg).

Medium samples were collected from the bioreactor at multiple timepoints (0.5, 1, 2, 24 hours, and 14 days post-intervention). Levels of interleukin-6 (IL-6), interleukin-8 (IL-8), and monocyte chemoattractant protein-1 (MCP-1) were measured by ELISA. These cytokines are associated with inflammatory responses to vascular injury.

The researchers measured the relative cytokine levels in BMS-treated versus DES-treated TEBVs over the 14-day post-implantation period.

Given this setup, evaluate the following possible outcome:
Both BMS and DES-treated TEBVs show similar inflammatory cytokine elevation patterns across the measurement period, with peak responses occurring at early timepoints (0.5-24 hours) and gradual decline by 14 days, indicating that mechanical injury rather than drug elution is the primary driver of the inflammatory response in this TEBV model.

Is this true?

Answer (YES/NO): NO